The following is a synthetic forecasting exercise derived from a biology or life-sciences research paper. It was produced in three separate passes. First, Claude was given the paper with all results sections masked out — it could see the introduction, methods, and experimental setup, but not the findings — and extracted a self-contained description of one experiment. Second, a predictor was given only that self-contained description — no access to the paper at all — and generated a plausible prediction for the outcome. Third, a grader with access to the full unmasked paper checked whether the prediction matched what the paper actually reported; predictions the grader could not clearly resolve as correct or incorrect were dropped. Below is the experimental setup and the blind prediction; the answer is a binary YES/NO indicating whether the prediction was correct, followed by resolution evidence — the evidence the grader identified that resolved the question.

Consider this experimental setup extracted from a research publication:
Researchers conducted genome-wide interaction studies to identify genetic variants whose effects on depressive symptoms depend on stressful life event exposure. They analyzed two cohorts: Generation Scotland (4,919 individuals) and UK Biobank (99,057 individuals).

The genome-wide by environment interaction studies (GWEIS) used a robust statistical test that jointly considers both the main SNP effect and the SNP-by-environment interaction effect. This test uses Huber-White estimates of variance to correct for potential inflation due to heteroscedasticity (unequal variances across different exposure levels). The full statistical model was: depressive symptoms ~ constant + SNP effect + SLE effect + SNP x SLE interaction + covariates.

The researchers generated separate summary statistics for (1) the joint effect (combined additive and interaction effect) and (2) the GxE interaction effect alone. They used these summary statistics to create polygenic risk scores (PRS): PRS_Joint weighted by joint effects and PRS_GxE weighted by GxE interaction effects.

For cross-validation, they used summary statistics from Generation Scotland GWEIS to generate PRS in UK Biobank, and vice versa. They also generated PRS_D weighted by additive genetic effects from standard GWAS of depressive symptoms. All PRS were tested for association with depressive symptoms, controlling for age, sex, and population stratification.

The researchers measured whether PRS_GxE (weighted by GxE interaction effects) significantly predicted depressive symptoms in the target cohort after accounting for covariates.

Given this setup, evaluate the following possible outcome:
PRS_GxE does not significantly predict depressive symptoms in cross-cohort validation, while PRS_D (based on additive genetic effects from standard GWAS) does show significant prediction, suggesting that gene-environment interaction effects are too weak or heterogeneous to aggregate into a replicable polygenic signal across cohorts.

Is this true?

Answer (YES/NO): NO